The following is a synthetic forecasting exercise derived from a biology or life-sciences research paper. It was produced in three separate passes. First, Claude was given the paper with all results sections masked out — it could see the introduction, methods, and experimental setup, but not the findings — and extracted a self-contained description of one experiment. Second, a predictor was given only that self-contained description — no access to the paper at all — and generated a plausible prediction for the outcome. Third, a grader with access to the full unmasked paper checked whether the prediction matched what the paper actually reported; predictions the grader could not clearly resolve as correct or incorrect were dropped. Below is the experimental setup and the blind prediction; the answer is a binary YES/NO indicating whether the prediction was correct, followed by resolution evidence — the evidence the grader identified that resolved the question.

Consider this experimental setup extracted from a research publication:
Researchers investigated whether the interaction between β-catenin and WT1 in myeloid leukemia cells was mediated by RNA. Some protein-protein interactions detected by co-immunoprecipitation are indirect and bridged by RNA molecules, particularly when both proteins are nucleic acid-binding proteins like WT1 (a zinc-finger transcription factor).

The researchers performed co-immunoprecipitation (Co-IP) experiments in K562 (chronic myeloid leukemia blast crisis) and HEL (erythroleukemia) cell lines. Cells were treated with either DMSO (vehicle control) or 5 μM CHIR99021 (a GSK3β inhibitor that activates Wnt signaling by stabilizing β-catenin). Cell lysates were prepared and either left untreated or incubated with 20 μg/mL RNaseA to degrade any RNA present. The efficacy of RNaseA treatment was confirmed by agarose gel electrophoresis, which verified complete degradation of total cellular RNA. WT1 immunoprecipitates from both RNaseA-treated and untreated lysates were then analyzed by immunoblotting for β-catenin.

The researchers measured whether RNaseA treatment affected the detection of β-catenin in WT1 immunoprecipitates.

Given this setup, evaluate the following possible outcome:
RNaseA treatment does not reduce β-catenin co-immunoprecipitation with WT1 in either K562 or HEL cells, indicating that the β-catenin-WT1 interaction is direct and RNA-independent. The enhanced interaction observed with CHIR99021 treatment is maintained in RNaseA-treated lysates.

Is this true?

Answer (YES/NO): NO